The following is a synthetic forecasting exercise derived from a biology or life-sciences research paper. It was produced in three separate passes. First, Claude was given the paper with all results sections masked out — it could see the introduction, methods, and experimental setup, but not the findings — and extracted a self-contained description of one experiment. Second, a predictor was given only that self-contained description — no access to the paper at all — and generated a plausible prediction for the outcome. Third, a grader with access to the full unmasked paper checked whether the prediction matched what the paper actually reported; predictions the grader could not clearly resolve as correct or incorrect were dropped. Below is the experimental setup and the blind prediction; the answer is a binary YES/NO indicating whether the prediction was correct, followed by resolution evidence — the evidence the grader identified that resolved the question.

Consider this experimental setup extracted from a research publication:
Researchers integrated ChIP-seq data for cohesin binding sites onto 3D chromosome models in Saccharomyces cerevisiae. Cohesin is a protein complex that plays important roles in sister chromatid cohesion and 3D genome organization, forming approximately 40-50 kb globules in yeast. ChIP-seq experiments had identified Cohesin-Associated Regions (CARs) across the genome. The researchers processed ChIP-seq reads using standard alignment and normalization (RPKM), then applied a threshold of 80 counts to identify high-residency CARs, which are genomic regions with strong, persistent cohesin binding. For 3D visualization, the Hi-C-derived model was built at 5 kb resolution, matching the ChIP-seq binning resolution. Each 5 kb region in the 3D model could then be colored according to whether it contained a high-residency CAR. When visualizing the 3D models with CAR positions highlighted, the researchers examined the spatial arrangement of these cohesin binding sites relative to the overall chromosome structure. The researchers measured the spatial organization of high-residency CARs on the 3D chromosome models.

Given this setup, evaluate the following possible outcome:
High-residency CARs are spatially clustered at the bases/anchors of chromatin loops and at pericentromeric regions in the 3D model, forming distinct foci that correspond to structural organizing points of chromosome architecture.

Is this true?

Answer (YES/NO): NO